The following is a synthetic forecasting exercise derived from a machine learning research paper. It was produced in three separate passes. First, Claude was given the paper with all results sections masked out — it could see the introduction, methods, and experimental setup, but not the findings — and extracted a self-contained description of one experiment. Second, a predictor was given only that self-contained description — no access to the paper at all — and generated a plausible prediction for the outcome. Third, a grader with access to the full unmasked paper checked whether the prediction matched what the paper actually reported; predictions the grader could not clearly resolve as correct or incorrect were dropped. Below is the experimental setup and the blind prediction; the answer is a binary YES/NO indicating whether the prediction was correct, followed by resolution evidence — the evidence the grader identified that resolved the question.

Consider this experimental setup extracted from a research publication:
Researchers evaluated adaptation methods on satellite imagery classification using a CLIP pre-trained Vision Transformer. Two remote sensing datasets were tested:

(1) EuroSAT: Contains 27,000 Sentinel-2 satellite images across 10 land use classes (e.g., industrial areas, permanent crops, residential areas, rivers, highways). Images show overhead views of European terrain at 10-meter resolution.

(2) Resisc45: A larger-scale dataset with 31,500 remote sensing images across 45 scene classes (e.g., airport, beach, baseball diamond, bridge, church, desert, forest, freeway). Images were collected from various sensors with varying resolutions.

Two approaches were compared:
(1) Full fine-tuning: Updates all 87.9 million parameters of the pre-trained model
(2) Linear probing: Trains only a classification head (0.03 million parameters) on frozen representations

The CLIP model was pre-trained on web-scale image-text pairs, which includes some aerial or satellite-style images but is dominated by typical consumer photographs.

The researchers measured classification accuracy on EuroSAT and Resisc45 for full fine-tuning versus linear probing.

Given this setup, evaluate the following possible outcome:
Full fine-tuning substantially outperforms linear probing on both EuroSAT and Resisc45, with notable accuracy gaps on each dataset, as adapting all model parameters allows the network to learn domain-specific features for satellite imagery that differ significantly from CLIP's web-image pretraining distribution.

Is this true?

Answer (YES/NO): NO